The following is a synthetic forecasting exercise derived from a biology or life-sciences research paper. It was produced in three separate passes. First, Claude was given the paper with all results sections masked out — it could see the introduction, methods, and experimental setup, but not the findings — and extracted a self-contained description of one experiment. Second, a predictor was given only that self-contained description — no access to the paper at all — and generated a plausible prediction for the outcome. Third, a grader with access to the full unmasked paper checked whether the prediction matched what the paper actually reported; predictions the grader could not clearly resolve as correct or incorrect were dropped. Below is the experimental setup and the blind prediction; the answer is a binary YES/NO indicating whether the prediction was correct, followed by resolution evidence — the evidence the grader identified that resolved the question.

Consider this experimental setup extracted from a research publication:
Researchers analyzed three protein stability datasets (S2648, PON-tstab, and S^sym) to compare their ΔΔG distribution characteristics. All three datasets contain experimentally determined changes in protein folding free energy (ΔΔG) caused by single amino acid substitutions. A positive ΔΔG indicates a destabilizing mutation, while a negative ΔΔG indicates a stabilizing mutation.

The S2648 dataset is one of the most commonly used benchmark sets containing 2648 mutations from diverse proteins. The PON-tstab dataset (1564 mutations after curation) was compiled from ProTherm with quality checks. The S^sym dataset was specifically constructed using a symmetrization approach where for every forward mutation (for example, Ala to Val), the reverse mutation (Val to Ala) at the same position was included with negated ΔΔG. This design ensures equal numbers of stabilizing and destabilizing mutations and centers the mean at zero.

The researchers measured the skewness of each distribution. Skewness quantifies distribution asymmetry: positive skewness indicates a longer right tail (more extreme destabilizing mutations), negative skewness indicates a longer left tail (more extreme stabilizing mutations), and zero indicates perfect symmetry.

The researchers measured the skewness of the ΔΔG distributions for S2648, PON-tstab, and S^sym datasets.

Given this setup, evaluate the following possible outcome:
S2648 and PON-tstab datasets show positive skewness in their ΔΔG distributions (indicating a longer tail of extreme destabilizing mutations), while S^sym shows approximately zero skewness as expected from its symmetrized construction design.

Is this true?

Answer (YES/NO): YES